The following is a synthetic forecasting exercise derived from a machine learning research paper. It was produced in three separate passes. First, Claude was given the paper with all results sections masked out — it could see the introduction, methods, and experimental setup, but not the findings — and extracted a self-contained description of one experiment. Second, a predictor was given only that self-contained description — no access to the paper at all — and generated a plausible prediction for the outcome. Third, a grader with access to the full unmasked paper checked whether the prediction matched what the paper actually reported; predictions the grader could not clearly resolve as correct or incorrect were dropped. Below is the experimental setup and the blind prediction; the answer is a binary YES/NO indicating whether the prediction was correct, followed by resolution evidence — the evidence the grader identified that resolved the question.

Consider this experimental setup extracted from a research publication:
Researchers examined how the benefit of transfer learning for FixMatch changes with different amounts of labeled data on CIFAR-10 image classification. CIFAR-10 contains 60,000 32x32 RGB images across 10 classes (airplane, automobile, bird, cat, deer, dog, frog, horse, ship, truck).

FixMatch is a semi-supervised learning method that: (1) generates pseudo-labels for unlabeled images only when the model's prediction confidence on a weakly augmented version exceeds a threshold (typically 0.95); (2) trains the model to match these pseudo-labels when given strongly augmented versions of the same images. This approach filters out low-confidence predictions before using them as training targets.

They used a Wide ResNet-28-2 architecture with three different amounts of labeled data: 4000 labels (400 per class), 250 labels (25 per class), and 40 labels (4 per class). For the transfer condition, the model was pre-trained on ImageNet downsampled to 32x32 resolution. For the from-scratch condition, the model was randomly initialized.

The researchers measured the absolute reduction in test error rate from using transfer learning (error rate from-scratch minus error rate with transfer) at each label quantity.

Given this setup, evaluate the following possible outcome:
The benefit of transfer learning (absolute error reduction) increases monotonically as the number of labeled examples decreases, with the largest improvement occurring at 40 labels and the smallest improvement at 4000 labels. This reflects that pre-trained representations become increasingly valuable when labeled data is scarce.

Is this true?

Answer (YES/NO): YES